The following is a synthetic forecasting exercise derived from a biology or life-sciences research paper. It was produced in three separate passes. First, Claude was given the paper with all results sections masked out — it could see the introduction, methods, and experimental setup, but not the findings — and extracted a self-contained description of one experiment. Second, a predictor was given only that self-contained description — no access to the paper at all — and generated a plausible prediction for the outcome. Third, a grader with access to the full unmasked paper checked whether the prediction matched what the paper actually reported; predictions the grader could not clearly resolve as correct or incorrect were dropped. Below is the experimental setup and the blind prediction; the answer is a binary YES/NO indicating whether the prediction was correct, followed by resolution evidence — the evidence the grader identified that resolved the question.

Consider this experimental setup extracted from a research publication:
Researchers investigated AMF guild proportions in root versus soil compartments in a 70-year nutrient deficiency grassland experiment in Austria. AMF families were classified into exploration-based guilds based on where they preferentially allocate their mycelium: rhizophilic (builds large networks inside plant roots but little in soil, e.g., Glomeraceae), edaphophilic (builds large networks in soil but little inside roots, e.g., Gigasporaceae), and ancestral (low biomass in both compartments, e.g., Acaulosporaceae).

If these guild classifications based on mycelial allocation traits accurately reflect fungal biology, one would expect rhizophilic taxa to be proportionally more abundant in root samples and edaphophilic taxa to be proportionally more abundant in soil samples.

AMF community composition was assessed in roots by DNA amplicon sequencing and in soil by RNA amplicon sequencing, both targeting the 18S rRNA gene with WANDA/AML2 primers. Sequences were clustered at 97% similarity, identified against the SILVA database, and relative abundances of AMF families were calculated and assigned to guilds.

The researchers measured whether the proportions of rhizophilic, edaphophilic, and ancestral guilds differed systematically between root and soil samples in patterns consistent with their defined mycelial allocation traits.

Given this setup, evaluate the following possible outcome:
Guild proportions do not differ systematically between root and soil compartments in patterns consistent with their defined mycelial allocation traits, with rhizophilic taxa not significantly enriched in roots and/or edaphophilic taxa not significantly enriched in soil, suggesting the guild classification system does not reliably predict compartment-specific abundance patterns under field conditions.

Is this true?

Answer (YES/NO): NO